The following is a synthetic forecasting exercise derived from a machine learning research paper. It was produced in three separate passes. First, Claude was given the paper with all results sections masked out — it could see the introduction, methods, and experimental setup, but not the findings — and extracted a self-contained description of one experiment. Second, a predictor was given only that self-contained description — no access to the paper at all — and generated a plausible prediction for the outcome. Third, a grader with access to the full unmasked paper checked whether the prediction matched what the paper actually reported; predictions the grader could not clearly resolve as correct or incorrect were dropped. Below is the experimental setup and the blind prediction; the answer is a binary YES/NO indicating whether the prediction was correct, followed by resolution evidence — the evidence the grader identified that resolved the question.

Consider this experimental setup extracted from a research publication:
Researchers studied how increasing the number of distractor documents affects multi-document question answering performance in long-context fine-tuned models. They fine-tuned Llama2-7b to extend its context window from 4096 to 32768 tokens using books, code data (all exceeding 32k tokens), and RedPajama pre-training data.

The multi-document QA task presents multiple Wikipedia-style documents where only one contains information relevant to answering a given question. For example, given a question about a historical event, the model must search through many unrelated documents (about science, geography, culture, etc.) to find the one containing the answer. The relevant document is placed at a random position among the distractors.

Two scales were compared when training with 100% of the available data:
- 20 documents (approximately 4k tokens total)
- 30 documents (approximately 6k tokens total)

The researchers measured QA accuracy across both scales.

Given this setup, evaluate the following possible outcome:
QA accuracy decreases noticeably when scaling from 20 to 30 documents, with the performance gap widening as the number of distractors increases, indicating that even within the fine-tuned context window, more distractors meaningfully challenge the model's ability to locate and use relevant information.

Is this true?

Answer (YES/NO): NO